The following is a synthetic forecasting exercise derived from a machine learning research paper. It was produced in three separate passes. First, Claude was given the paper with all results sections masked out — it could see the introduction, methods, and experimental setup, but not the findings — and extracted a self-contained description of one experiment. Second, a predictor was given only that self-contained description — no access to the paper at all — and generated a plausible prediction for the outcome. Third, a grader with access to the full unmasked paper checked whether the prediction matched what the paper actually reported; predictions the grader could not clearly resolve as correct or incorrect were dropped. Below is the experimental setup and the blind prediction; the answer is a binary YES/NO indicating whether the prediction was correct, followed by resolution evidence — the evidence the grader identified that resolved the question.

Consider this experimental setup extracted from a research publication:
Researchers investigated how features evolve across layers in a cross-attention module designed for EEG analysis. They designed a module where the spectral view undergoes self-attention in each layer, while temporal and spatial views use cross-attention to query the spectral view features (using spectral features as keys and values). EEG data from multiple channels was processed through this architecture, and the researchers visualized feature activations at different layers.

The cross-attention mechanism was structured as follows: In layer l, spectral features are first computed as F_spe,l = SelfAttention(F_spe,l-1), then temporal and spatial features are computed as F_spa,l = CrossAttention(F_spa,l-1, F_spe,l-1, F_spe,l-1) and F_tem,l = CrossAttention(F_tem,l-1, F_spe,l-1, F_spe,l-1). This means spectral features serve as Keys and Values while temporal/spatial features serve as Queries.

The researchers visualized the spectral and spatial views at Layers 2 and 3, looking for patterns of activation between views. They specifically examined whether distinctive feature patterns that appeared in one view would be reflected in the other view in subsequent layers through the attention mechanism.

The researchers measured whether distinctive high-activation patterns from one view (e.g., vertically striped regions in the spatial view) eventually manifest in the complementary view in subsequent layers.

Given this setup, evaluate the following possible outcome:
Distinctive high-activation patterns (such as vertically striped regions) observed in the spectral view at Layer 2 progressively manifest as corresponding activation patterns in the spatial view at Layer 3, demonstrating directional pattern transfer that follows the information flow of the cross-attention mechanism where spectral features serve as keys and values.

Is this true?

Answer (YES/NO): NO